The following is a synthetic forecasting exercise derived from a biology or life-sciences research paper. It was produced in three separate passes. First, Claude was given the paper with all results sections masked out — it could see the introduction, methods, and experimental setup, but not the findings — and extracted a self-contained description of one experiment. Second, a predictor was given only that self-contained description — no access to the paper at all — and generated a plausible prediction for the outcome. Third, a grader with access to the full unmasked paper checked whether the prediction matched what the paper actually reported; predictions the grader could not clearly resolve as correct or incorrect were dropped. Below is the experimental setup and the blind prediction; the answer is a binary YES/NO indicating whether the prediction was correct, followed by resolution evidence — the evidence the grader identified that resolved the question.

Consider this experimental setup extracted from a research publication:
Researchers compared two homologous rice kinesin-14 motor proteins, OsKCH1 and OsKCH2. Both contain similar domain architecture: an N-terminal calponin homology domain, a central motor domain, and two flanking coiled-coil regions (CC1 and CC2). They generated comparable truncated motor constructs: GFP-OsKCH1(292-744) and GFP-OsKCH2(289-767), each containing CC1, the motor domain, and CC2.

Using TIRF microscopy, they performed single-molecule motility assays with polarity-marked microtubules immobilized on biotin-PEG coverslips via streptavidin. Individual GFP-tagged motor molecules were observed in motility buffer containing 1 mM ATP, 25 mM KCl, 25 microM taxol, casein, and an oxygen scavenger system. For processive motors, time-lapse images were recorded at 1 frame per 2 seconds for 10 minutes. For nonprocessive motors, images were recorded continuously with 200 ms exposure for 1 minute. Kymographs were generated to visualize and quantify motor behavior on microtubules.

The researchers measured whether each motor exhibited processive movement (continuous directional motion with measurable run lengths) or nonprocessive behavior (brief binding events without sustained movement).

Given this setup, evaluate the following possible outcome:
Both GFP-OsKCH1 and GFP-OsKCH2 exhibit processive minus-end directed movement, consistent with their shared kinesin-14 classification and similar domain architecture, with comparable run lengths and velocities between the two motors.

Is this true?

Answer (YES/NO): NO